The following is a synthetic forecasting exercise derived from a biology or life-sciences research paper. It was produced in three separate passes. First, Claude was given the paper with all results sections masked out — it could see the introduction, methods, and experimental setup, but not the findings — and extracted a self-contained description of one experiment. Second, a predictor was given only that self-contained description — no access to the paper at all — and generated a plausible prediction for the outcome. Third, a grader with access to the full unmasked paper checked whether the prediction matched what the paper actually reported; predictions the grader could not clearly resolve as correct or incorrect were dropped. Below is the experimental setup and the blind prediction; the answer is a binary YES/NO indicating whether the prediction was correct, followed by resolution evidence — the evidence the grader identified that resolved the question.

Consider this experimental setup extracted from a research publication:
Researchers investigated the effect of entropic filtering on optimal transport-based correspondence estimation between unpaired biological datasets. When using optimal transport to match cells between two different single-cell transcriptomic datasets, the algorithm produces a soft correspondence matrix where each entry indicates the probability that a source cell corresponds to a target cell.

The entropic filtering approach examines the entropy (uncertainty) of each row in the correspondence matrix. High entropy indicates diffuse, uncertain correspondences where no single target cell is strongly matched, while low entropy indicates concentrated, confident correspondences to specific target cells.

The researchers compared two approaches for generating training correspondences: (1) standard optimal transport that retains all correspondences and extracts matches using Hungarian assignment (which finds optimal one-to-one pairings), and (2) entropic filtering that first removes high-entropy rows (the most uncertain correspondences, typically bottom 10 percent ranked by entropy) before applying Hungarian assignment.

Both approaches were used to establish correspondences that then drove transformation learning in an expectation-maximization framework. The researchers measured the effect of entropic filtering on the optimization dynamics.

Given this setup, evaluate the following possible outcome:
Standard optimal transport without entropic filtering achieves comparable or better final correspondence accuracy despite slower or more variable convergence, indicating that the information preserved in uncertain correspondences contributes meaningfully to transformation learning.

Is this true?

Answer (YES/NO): NO